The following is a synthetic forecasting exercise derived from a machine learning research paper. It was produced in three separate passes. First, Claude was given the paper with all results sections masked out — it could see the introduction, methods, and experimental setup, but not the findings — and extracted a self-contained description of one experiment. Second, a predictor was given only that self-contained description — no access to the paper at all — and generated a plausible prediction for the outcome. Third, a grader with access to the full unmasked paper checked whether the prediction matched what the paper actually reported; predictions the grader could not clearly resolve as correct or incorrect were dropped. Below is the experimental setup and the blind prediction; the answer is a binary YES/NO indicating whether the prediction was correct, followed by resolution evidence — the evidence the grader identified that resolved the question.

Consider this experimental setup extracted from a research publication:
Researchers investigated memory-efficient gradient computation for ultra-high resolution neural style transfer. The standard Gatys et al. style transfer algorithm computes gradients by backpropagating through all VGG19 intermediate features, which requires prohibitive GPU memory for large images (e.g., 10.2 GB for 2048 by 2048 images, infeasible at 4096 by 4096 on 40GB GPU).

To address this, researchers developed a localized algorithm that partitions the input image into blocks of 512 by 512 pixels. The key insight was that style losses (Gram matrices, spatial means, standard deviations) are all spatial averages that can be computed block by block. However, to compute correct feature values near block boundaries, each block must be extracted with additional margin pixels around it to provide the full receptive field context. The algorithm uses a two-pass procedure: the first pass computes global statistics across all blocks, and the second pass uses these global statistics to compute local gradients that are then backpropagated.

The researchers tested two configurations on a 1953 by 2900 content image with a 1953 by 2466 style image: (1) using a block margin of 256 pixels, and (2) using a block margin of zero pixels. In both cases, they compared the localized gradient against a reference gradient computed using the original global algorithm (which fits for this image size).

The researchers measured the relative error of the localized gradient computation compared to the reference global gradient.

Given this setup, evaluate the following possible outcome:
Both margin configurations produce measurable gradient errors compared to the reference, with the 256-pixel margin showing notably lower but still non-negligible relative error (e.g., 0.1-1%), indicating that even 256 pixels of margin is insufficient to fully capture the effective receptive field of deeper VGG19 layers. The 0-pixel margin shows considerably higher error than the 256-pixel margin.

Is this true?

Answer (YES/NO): NO